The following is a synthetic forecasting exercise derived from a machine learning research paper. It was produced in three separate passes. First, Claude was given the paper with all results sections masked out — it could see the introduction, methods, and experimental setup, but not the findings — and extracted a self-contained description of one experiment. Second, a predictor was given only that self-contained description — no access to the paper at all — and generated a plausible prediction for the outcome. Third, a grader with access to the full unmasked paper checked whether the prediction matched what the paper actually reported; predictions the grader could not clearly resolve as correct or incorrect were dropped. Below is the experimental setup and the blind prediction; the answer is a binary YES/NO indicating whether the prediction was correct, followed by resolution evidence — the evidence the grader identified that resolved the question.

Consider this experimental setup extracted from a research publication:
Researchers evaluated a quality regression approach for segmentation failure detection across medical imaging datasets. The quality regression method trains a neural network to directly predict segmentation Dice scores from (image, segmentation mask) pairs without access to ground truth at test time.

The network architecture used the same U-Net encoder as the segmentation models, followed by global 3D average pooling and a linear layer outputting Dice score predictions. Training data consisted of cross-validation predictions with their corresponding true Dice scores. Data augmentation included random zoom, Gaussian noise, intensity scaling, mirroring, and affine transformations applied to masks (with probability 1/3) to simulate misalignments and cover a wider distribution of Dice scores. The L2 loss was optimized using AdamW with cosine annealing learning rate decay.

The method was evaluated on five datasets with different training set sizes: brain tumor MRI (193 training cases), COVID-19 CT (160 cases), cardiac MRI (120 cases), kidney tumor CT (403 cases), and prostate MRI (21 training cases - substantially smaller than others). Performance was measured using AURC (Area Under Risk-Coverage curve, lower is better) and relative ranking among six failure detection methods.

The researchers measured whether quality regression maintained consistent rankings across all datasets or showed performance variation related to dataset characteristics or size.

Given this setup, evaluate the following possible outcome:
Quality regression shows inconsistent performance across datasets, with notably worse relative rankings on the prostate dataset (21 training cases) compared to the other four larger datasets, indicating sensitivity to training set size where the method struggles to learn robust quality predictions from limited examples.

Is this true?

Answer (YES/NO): YES